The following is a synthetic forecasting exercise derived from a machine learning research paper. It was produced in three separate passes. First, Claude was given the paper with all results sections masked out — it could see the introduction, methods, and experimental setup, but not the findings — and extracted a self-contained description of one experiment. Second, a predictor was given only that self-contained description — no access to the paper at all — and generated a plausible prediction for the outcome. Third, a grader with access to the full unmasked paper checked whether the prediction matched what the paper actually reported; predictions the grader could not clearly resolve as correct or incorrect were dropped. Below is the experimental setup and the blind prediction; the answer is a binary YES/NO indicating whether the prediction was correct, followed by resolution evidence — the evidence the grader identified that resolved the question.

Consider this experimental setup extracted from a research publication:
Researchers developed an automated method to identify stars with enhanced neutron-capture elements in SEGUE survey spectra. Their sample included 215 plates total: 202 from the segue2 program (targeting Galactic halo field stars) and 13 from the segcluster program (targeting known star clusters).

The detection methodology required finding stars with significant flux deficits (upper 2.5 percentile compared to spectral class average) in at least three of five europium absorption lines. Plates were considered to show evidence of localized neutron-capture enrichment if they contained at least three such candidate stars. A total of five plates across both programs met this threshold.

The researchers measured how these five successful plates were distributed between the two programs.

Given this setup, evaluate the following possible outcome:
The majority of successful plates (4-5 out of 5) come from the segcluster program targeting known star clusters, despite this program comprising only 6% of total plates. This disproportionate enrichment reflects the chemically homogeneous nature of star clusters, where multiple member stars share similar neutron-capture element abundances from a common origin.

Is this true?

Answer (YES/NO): YES